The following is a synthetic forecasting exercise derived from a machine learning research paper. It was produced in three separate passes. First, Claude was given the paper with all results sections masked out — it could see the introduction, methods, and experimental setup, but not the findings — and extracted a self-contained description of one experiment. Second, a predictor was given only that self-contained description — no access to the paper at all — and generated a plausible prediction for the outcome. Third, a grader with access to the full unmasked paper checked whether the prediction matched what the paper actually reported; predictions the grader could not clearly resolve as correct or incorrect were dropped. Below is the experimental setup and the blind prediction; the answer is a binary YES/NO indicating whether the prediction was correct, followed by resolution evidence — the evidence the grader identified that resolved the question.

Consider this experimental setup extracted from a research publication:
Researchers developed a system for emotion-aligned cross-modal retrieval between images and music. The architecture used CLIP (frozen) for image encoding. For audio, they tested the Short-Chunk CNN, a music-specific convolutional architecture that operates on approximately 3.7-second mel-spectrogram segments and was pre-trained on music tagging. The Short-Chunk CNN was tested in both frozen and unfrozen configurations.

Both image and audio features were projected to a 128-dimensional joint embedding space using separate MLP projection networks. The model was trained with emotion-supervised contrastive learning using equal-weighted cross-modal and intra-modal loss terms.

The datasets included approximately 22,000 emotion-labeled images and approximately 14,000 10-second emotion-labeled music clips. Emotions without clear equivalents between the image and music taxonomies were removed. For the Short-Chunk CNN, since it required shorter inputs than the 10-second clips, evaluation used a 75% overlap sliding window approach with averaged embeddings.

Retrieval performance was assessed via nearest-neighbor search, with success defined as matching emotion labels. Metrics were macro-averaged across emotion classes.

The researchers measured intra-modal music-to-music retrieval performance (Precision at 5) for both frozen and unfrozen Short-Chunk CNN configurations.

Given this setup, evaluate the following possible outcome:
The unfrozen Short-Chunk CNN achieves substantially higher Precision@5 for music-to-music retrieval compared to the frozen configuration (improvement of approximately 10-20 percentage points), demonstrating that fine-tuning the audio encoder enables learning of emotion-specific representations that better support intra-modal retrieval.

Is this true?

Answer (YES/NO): NO